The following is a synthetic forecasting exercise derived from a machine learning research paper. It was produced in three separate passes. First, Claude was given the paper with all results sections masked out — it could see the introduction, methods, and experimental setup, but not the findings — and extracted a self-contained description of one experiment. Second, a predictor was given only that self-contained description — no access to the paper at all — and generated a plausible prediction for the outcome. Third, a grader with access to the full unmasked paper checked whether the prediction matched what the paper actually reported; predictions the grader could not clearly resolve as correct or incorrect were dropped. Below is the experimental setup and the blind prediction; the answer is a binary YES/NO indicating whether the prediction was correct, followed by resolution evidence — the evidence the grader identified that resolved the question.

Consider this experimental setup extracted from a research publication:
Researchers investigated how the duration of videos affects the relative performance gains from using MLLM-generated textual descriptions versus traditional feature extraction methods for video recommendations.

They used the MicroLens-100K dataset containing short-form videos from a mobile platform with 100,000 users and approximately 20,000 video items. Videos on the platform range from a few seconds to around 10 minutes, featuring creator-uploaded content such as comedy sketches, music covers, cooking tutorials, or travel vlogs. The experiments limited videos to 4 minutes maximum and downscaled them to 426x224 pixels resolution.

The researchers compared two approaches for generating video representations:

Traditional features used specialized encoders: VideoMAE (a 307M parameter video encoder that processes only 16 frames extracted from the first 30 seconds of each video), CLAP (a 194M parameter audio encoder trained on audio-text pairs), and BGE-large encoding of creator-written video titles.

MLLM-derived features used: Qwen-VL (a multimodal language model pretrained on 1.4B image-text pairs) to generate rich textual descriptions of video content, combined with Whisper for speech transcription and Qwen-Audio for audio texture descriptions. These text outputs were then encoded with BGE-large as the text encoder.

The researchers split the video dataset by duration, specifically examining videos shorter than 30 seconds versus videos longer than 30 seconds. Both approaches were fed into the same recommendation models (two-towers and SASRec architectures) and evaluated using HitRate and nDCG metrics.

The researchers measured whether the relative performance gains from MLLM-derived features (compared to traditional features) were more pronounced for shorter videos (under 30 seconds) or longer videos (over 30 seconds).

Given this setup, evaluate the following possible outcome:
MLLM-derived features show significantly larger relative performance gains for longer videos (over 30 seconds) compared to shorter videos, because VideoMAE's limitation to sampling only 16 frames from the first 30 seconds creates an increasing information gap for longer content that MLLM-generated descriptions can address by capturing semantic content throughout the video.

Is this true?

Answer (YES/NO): YES